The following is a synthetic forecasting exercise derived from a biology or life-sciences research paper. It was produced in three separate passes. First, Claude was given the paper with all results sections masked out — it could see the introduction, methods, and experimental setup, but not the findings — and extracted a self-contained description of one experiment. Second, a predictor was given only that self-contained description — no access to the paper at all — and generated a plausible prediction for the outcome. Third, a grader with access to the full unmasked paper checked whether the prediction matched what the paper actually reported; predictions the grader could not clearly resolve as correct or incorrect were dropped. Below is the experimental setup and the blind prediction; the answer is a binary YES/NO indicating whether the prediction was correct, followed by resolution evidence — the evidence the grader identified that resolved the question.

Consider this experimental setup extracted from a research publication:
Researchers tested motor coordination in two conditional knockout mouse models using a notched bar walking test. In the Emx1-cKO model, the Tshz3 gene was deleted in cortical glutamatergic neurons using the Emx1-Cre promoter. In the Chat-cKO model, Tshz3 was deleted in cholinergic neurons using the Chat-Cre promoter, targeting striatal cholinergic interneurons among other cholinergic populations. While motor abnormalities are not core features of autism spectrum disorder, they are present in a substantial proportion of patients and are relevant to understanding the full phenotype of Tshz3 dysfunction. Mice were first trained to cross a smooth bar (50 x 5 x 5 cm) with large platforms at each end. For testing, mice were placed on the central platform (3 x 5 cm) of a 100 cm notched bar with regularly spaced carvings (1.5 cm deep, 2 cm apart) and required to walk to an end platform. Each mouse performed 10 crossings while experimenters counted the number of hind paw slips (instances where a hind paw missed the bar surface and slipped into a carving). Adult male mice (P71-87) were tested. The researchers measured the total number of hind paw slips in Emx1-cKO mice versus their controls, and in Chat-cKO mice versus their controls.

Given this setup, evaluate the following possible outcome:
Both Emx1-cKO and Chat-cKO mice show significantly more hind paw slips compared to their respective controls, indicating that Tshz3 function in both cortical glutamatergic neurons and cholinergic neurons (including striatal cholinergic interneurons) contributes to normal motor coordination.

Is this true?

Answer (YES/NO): NO